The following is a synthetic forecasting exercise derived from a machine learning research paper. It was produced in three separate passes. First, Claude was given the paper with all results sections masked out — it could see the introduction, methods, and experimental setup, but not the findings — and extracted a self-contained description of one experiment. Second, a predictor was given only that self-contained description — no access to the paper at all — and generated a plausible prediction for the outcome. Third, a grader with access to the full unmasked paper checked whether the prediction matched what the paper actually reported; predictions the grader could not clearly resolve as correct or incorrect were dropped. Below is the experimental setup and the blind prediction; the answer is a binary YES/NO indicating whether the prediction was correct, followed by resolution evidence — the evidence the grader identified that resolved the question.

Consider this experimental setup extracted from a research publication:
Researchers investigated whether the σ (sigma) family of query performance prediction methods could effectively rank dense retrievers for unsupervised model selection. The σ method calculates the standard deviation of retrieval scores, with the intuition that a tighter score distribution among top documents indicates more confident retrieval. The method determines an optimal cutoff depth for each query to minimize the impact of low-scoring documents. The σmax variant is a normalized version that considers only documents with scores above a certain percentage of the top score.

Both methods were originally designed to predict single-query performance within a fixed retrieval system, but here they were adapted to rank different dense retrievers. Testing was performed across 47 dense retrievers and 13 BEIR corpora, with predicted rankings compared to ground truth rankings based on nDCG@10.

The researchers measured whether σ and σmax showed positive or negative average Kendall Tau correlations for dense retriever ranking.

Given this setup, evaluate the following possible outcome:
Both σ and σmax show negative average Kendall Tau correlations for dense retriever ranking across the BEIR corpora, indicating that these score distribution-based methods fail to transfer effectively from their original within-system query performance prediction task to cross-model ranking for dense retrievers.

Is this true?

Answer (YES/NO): YES